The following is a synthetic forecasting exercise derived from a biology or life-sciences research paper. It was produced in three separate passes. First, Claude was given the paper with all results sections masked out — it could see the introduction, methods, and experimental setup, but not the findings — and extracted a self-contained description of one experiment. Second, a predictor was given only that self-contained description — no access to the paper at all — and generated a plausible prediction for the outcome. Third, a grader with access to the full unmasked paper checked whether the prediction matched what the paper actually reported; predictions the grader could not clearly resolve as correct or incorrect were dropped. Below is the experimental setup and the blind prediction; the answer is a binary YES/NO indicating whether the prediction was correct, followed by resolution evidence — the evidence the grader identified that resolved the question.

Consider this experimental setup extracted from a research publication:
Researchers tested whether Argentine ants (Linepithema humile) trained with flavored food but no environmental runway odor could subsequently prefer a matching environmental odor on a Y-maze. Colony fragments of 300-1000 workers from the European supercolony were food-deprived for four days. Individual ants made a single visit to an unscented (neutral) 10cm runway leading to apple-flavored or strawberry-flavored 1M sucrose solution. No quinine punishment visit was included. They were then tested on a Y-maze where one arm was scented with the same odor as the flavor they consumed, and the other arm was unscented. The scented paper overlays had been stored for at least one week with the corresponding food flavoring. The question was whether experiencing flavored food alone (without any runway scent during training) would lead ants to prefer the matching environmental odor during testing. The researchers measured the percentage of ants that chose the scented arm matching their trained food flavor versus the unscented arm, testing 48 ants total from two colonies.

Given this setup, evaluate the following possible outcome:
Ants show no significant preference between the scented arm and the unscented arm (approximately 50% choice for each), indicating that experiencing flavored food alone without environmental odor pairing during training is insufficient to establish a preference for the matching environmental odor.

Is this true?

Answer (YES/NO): YES